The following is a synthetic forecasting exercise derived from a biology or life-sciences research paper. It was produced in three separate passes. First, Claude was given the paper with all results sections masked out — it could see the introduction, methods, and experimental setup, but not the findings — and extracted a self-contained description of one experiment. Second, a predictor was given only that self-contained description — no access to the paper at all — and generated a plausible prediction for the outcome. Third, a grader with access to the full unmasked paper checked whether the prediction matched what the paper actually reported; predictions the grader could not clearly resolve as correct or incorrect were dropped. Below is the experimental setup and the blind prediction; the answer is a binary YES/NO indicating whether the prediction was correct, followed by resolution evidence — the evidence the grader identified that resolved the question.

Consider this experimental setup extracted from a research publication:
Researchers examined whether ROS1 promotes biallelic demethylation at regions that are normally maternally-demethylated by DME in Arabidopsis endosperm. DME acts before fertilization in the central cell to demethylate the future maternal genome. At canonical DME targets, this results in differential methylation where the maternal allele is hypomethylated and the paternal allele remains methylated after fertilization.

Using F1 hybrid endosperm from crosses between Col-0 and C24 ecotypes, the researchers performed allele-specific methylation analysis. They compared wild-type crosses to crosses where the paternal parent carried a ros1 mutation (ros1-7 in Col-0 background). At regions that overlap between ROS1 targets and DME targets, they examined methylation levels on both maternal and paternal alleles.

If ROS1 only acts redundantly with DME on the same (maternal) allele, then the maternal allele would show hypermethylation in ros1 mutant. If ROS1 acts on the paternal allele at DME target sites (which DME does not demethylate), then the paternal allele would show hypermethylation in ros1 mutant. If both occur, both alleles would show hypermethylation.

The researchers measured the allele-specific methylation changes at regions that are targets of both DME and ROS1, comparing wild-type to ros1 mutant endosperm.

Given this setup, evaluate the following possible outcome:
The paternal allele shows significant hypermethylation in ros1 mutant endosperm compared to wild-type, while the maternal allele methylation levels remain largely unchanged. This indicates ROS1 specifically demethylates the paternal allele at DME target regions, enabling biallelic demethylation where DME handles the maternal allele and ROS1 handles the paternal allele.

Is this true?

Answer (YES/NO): YES